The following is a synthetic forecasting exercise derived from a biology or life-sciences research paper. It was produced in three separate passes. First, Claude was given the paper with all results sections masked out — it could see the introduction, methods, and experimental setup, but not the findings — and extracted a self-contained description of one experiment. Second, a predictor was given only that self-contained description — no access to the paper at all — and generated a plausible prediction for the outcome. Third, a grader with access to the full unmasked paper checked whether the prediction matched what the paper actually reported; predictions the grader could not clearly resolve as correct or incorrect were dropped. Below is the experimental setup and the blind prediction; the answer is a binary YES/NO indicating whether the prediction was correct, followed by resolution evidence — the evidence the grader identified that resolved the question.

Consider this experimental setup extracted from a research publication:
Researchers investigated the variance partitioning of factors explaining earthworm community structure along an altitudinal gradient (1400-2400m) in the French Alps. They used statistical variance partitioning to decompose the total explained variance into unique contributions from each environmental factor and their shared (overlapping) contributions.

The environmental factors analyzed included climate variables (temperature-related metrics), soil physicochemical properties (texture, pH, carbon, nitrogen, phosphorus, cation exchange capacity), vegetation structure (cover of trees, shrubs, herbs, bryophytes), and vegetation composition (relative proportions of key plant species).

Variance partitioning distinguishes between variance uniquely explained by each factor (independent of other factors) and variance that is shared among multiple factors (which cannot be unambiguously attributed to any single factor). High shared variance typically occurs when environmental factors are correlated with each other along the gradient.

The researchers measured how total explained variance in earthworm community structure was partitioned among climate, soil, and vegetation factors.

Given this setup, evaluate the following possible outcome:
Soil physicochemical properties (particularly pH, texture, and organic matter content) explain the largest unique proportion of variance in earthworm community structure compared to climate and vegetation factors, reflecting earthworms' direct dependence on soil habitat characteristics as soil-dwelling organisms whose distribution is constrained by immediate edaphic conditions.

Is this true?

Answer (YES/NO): NO